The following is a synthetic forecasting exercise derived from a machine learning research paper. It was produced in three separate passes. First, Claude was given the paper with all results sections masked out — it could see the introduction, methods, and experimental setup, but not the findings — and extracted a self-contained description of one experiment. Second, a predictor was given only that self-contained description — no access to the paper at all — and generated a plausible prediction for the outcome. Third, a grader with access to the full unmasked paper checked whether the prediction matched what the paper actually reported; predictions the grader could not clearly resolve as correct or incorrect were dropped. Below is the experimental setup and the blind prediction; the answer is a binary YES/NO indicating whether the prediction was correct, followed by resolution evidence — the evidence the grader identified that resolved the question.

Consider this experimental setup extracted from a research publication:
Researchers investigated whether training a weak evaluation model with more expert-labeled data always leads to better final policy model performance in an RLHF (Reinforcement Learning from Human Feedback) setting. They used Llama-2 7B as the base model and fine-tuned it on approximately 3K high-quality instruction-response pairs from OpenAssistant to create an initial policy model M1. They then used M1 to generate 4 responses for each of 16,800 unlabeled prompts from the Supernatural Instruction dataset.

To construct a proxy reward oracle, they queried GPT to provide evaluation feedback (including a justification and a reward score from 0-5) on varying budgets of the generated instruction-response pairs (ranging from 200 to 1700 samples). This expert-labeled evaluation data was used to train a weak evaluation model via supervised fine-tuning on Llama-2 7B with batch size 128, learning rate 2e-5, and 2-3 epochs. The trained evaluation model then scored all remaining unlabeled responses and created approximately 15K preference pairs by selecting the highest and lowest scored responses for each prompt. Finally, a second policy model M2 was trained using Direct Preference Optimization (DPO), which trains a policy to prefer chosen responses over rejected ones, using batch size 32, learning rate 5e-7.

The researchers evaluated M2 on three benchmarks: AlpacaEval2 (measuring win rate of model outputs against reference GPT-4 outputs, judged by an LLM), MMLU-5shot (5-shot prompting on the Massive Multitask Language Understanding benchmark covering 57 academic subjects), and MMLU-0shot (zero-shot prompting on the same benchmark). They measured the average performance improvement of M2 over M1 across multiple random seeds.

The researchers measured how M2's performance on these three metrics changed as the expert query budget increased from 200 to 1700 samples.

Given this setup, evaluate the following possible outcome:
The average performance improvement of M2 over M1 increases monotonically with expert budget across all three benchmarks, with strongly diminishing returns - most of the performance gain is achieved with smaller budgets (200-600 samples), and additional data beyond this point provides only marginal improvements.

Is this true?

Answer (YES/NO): NO